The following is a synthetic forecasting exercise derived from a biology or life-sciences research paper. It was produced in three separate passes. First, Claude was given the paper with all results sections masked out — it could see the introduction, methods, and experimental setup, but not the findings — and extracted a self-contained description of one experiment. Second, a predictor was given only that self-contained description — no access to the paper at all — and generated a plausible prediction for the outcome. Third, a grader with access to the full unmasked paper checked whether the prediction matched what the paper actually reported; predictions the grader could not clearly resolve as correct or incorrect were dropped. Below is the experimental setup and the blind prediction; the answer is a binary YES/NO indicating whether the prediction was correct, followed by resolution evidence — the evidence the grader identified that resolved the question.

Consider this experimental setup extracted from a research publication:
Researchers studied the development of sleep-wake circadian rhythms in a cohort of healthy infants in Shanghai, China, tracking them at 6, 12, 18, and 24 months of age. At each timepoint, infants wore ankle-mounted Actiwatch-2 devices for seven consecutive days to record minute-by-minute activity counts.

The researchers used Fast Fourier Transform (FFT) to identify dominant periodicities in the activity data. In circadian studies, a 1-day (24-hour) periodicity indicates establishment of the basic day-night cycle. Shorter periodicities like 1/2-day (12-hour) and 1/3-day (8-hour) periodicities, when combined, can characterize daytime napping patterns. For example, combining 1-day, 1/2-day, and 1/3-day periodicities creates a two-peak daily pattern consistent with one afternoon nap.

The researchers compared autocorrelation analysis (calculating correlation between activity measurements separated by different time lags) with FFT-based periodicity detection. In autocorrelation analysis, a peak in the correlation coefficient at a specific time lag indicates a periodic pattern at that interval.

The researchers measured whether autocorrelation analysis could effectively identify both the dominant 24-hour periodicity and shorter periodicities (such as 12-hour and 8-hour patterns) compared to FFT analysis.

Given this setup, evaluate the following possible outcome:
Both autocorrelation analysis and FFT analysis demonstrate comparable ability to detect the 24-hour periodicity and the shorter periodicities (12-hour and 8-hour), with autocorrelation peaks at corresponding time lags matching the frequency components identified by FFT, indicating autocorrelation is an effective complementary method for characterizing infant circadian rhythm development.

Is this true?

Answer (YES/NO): NO